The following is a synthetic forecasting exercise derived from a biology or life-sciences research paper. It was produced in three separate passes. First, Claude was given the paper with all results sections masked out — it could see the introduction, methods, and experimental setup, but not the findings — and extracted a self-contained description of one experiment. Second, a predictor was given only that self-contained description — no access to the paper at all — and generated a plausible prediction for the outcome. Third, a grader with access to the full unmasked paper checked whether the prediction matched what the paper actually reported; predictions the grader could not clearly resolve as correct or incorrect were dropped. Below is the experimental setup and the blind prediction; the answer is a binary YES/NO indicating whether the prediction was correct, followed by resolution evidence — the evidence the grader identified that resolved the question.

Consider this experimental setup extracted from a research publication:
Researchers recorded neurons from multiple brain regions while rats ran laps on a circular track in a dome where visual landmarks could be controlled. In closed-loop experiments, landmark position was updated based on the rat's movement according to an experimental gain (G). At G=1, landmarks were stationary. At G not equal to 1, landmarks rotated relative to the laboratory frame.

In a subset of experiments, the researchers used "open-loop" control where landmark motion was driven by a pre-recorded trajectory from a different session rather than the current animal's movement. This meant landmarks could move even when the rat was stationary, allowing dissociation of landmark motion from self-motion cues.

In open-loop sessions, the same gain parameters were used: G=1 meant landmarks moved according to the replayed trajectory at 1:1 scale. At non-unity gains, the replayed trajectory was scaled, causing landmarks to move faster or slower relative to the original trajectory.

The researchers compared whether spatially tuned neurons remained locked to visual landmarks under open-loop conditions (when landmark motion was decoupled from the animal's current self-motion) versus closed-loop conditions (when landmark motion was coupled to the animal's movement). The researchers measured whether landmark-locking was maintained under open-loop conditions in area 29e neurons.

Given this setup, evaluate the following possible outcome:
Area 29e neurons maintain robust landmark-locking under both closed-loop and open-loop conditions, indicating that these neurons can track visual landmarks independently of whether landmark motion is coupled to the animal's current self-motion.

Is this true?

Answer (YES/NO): YES